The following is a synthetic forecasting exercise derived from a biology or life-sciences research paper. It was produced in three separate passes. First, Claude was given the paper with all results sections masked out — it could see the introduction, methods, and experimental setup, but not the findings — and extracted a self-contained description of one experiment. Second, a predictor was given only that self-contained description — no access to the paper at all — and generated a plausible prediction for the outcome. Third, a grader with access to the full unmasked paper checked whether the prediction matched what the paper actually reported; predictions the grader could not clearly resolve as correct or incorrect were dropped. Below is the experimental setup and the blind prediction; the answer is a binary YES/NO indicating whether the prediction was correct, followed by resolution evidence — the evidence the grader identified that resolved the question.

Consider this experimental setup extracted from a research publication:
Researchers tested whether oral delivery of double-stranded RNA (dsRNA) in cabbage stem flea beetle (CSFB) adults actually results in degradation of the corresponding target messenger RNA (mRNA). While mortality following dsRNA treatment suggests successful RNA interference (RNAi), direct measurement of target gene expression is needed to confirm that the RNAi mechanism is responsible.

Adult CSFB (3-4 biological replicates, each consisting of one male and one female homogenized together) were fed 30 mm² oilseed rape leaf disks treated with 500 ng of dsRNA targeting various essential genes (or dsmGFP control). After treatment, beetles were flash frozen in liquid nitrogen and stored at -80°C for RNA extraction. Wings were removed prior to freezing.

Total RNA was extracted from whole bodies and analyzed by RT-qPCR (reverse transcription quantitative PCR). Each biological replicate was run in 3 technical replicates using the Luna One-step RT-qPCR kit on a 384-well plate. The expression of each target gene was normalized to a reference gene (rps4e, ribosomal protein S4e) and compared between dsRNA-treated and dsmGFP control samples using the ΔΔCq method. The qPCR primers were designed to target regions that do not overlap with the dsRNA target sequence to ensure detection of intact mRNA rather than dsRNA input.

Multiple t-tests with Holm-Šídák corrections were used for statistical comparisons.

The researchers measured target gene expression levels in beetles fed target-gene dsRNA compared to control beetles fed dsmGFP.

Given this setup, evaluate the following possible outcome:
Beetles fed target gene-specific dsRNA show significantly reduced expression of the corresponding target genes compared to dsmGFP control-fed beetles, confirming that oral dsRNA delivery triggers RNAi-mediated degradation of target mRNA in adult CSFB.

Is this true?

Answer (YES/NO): YES